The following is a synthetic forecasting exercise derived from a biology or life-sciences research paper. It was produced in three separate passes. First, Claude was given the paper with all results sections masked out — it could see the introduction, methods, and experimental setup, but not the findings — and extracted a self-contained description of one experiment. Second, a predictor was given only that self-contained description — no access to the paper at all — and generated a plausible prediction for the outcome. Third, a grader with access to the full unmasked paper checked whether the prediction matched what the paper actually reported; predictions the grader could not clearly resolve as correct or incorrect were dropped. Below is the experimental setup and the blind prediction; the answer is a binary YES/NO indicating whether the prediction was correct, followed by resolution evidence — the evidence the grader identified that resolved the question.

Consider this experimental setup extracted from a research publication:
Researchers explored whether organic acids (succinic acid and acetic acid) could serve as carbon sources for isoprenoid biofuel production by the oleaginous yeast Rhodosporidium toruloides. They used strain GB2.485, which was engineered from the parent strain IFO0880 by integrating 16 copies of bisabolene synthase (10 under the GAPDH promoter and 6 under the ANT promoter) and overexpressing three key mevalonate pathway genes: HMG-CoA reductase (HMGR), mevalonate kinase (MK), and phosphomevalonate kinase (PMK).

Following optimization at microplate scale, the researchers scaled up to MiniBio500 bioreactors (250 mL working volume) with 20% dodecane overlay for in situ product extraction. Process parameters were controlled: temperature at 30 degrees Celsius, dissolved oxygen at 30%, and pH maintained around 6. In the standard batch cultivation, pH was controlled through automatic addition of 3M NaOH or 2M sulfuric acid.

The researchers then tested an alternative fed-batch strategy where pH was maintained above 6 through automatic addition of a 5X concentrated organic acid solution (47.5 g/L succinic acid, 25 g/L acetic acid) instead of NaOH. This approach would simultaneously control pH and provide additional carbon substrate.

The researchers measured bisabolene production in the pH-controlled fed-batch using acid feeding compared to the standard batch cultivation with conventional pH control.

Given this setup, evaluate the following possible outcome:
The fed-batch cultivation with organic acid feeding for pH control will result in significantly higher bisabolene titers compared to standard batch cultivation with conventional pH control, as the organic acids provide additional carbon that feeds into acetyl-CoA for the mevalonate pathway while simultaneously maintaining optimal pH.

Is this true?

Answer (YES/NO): YES